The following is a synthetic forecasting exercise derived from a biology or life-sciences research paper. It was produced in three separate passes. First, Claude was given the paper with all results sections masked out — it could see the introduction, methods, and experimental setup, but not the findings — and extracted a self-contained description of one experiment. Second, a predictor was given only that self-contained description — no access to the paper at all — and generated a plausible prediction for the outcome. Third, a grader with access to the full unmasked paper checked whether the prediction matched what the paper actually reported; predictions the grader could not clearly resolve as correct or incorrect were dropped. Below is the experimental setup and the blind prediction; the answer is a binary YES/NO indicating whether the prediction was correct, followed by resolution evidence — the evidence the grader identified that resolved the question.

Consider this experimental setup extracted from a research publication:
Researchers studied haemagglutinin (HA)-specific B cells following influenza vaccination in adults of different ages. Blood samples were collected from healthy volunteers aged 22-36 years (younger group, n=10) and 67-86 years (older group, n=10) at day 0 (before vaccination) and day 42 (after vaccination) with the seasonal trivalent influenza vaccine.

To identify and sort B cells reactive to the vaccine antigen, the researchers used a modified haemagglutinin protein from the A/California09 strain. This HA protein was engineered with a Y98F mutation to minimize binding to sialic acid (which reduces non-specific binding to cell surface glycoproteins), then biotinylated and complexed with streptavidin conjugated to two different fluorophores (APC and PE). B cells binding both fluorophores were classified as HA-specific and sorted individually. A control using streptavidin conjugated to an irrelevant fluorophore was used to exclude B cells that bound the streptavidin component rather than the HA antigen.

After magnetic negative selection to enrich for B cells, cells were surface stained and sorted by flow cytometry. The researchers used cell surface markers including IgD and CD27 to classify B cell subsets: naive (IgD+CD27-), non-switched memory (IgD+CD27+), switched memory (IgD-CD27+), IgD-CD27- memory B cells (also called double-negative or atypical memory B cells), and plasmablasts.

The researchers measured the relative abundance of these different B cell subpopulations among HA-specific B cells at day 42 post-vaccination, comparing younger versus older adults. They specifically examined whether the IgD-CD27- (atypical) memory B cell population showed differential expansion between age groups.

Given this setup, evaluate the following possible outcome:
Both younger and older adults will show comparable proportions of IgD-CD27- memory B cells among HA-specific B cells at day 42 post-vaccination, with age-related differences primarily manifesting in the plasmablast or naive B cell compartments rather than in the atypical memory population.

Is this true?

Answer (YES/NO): NO